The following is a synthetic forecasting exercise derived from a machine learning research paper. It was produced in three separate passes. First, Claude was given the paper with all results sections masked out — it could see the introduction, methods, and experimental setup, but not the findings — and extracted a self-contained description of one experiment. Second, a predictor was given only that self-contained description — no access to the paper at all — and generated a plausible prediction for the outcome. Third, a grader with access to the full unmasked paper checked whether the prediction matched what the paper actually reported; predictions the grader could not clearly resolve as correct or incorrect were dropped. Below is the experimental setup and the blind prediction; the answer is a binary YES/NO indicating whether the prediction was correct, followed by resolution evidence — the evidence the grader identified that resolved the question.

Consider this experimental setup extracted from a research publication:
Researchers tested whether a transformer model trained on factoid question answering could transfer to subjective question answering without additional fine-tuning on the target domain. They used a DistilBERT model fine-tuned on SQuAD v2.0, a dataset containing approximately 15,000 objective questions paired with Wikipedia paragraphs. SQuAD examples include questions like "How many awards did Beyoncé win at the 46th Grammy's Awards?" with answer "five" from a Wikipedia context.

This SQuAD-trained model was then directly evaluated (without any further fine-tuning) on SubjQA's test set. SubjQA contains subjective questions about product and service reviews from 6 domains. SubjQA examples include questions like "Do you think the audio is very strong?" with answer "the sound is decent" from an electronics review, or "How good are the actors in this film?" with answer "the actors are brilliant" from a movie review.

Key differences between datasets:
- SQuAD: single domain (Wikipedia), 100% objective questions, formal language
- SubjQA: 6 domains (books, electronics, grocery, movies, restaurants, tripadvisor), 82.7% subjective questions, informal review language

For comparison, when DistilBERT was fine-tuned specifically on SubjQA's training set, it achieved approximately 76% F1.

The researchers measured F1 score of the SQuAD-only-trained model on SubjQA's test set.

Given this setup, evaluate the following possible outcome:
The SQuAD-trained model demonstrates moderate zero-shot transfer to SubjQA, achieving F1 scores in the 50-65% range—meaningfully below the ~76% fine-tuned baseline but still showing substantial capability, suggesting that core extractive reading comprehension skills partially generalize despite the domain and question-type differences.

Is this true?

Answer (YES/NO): YES